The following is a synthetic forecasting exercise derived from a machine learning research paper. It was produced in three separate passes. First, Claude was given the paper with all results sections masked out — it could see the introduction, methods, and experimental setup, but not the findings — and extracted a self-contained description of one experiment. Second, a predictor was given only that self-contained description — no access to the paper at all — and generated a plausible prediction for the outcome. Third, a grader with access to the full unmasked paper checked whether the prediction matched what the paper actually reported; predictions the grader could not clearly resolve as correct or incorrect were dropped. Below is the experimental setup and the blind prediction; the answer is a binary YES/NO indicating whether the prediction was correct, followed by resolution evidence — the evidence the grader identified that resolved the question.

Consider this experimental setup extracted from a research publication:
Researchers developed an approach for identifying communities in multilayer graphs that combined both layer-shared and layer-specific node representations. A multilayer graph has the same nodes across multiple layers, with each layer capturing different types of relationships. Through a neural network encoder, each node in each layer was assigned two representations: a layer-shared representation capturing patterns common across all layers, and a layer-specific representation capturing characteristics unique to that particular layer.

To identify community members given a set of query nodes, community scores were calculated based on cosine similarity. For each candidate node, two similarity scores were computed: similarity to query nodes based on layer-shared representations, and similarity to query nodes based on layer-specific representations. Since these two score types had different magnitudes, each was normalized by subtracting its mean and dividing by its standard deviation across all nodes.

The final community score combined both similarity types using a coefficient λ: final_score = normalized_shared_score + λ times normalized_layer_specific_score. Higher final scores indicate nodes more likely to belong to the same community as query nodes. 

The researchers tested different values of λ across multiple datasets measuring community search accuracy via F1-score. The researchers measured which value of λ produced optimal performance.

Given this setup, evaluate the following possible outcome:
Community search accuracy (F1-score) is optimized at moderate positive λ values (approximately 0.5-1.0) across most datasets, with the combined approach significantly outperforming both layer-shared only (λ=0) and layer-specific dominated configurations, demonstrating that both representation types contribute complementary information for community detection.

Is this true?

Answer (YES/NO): NO